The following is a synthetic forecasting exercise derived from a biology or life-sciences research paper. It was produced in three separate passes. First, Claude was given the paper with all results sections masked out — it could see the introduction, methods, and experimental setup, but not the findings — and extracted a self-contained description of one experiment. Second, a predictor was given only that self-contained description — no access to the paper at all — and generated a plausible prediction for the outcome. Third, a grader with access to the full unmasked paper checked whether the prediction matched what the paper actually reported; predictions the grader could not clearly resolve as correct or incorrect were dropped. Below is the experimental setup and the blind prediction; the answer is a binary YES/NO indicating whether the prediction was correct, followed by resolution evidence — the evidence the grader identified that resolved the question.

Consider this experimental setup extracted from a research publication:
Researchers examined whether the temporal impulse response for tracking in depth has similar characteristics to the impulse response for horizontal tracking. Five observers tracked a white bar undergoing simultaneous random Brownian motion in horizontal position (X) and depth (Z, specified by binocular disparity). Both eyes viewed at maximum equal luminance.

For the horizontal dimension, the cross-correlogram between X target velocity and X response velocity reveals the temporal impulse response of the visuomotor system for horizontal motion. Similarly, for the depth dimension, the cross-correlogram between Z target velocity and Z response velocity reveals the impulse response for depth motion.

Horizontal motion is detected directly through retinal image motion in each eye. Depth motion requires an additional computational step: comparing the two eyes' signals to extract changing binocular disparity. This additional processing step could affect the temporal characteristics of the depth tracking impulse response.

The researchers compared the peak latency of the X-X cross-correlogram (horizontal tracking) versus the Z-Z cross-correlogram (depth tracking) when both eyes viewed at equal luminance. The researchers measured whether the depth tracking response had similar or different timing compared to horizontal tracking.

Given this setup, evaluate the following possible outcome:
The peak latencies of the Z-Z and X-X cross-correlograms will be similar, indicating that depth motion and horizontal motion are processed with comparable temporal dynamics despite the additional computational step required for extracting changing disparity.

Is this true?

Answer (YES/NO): NO